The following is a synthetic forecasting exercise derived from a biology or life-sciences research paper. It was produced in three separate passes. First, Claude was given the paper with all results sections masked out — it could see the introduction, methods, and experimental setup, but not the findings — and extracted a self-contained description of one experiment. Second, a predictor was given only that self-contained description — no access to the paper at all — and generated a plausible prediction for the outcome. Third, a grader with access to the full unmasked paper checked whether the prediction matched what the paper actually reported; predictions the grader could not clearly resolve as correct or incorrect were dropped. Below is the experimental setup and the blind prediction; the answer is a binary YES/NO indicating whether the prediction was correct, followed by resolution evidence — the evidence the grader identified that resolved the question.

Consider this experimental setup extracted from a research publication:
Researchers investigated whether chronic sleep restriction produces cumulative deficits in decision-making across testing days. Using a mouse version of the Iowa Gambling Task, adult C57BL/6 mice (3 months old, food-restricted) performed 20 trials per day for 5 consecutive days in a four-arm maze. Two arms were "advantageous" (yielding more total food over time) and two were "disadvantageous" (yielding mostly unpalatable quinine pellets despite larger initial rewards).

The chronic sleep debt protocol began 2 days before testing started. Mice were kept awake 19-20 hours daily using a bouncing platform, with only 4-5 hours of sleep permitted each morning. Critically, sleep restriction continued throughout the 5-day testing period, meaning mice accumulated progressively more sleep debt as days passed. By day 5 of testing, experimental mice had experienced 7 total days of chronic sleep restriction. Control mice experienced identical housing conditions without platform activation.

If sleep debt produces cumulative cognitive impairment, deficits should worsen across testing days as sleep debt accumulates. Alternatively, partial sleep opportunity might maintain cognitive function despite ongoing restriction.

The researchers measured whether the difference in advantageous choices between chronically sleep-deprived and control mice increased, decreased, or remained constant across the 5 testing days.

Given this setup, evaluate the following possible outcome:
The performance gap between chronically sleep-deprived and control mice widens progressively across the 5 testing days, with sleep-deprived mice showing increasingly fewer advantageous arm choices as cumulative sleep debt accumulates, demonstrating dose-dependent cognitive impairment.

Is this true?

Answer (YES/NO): NO